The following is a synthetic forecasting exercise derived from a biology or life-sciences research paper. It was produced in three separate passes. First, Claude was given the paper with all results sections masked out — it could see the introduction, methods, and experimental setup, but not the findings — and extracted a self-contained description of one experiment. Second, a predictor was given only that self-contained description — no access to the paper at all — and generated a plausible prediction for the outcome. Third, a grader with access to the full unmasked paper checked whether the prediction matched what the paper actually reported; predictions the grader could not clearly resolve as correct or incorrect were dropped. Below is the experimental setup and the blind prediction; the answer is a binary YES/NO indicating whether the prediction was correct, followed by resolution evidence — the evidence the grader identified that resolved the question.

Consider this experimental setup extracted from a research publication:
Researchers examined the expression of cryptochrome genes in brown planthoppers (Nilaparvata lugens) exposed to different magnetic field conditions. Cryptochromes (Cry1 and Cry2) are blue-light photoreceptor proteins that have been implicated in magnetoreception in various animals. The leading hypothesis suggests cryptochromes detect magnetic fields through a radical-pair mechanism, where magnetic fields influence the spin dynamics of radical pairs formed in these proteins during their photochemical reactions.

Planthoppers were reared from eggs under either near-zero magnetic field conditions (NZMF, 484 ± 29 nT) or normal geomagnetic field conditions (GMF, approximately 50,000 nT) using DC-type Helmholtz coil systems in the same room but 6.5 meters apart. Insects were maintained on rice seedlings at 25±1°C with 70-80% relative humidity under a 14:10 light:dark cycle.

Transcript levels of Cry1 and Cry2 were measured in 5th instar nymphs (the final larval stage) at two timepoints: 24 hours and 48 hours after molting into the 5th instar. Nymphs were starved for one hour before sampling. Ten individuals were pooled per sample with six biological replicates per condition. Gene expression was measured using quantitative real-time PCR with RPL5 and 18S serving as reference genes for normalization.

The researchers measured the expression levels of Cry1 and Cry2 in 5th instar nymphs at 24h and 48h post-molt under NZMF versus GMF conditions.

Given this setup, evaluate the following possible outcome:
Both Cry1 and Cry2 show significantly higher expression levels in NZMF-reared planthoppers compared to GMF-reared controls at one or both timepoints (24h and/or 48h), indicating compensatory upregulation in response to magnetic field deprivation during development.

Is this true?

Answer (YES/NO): YES